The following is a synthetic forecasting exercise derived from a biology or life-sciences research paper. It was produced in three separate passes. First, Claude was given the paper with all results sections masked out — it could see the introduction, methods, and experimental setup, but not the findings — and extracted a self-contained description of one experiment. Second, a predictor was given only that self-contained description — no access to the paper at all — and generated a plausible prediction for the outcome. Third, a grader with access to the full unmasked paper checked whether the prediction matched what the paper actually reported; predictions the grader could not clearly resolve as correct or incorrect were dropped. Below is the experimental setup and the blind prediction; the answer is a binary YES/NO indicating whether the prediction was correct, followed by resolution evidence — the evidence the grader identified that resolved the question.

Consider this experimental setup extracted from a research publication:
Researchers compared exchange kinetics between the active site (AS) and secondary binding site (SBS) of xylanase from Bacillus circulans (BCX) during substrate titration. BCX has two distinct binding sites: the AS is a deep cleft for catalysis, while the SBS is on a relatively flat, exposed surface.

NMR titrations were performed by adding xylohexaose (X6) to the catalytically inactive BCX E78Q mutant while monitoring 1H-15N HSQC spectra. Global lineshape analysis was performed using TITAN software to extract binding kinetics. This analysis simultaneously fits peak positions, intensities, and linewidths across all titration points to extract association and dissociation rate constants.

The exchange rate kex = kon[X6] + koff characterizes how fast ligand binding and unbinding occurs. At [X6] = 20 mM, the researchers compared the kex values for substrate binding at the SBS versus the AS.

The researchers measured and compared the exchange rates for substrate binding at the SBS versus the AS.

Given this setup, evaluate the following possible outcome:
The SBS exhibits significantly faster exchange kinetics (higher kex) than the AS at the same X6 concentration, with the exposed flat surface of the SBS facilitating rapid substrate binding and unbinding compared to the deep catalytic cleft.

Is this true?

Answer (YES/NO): YES